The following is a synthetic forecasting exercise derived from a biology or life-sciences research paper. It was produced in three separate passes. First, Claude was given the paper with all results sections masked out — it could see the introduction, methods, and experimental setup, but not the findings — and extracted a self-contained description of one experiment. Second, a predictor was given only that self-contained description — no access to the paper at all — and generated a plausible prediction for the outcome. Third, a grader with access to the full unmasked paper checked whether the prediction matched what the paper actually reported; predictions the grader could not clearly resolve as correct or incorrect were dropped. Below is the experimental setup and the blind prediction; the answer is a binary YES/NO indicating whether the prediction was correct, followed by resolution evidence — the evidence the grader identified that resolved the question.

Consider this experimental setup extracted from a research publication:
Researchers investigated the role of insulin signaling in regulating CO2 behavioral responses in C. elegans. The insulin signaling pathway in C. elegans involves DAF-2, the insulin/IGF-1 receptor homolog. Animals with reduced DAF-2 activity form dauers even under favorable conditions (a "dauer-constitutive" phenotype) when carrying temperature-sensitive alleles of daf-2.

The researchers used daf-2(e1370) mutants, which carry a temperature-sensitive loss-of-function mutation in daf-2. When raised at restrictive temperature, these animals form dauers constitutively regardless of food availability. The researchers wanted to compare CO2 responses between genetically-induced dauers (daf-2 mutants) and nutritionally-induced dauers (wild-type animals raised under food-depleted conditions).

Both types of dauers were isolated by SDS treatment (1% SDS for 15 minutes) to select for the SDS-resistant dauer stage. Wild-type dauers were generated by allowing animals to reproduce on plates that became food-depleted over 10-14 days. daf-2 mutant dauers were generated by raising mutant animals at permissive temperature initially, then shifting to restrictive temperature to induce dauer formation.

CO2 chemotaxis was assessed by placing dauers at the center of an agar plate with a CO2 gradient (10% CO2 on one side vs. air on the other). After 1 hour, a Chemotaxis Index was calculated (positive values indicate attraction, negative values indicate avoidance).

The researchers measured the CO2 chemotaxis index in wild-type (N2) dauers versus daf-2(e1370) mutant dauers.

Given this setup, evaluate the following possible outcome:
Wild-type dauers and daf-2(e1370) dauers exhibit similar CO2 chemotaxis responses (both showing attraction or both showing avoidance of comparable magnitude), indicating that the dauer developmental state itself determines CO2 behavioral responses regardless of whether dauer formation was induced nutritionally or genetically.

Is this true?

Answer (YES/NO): NO